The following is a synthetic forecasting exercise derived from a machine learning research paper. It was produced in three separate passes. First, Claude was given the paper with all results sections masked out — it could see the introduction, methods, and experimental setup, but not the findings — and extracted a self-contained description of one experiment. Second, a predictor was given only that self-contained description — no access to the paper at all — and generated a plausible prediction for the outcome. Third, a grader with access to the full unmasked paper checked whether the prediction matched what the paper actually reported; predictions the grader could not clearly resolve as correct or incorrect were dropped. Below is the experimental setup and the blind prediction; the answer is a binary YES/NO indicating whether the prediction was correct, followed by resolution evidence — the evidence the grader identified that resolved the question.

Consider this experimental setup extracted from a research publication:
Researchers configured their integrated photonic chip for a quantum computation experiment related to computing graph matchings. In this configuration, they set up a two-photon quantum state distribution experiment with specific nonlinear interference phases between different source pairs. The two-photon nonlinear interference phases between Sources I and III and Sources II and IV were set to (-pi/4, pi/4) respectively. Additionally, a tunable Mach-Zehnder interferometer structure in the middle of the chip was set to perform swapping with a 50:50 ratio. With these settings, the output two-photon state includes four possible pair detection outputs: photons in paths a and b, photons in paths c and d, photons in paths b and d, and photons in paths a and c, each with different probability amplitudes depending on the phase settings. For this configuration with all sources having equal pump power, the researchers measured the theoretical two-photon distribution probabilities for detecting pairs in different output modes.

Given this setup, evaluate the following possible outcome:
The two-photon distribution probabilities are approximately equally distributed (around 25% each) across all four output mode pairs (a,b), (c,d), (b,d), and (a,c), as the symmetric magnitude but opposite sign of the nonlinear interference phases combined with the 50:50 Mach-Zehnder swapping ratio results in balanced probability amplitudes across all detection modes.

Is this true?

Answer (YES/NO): NO